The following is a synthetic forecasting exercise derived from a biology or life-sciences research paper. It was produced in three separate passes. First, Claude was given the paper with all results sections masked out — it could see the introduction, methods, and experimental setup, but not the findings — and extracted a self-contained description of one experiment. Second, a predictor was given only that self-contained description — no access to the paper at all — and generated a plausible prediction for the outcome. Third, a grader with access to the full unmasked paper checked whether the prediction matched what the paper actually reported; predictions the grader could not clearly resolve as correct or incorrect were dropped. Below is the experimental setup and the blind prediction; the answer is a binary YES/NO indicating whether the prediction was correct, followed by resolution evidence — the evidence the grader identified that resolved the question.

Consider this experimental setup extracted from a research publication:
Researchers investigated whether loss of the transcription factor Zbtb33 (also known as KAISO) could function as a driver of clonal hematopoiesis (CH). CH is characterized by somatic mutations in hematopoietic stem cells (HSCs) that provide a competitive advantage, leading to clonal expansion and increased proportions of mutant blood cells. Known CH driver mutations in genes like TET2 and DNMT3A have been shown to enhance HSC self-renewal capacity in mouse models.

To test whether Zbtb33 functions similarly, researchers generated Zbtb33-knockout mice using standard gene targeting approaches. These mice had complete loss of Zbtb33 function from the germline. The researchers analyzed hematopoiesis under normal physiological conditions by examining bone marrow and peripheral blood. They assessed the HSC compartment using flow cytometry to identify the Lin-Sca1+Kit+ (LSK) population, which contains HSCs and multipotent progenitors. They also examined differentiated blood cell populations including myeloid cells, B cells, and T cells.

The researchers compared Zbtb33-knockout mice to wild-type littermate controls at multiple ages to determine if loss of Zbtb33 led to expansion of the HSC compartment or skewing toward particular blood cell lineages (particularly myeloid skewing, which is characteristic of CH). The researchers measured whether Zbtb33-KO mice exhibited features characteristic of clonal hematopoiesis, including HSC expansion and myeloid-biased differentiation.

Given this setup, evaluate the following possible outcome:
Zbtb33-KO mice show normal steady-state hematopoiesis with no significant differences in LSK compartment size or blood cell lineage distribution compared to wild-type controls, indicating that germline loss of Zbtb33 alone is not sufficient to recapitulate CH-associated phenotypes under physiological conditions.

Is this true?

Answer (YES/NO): YES